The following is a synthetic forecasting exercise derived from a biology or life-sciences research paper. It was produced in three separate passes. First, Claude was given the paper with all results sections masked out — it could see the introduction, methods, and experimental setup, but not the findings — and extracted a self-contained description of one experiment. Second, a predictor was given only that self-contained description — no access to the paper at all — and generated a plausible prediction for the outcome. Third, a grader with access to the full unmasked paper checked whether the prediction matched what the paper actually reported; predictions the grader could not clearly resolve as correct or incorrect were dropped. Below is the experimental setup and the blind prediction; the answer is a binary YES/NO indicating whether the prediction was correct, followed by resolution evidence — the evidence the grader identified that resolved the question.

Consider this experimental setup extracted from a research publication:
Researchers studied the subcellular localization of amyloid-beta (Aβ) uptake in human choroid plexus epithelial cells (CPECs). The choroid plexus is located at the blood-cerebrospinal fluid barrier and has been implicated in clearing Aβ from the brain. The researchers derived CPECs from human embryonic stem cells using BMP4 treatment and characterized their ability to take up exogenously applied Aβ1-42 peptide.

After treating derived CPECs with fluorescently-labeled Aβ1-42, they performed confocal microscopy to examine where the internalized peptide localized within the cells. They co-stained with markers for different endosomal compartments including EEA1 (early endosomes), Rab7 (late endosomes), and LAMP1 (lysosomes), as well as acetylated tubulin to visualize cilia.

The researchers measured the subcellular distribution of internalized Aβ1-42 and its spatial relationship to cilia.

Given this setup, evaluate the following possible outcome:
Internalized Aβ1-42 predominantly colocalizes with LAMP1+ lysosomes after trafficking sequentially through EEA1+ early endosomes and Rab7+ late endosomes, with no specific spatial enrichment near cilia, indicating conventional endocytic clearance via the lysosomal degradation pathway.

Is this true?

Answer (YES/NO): NO